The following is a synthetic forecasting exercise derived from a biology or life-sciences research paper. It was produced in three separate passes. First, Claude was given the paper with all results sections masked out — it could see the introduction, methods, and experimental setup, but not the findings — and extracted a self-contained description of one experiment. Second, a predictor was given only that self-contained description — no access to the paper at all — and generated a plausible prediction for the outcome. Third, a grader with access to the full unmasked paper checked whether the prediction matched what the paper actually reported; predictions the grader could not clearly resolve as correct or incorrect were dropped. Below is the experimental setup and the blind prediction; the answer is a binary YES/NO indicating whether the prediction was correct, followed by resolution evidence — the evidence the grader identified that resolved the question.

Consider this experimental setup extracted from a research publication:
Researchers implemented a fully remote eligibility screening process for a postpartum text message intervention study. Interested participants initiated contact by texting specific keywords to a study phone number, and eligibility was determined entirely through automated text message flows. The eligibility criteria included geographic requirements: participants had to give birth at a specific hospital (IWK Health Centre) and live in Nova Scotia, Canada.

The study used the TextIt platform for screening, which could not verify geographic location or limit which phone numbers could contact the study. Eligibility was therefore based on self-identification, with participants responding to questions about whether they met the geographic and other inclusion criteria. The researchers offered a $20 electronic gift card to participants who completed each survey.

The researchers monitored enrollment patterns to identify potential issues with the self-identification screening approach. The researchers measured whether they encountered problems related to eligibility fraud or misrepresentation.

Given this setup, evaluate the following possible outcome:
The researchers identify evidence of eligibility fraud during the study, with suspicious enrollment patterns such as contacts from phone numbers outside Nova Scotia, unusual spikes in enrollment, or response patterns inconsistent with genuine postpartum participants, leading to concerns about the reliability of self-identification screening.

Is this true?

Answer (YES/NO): YES